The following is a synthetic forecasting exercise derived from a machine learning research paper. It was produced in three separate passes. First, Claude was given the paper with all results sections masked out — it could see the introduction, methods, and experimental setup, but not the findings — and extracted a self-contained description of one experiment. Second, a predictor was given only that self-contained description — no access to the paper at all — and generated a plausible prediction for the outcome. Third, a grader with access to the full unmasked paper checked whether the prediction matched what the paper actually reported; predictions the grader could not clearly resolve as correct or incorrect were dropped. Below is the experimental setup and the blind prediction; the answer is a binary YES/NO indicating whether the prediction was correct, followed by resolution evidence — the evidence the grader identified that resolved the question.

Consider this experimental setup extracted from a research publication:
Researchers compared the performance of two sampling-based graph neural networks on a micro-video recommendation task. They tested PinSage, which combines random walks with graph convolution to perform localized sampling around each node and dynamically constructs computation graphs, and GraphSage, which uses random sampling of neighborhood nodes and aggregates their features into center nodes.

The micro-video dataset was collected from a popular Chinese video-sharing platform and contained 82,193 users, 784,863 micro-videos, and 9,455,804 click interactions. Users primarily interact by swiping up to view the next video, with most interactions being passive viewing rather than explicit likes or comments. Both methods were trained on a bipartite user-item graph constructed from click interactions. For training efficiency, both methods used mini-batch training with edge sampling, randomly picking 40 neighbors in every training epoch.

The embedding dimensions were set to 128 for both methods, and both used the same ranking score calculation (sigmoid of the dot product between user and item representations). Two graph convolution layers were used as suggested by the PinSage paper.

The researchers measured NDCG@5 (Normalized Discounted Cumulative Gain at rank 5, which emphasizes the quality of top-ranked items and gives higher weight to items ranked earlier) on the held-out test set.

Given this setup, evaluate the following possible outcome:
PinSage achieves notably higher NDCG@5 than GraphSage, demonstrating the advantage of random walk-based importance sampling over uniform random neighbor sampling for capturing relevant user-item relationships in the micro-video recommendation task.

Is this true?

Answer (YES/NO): NO